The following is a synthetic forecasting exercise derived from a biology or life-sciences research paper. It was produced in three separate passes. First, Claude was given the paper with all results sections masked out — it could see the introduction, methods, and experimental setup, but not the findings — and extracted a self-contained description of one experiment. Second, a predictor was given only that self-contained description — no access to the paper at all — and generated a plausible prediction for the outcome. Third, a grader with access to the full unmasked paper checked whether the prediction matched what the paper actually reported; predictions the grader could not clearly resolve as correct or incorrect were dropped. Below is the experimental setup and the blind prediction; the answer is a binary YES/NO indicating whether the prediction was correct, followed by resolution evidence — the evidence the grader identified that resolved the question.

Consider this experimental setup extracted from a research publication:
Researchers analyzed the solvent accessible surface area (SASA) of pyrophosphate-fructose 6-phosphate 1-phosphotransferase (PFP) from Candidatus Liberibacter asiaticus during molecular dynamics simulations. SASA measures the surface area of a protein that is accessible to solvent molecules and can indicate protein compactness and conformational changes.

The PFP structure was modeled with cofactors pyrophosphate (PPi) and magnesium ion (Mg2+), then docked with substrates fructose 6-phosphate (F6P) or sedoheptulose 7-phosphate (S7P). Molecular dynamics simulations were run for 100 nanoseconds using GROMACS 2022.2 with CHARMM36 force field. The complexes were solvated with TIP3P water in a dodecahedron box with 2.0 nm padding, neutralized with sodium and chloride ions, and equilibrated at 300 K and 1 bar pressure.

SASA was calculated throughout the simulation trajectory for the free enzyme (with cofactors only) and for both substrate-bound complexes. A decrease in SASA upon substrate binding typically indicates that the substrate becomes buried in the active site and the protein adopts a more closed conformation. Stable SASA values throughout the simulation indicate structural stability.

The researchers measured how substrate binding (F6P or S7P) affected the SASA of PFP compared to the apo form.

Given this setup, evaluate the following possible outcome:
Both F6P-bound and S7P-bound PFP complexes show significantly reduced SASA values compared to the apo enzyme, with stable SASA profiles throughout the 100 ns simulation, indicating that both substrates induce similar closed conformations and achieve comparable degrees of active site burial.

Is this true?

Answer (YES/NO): NO